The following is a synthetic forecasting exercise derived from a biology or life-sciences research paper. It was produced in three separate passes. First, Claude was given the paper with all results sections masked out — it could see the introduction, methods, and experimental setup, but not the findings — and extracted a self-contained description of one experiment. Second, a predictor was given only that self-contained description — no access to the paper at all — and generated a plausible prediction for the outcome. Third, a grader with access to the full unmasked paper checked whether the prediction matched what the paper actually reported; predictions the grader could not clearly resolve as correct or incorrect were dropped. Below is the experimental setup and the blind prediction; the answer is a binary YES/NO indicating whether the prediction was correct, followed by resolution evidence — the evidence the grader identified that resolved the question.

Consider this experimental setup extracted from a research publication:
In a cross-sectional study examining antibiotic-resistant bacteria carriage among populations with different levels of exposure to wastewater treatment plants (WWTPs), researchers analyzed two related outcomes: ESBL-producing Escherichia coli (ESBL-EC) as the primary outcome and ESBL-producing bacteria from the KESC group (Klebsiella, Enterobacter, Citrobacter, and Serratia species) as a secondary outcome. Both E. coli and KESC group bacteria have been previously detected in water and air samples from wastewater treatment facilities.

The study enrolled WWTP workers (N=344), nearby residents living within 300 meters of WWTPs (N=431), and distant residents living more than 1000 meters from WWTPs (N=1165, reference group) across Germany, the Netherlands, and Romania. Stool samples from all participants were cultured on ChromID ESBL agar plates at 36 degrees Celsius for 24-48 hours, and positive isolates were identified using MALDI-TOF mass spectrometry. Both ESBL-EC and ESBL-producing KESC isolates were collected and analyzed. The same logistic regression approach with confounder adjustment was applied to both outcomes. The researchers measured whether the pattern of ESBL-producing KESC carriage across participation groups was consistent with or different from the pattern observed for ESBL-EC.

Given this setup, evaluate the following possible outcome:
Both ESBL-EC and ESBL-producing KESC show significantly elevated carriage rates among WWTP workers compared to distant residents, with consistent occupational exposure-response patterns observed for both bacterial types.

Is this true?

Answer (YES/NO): NO